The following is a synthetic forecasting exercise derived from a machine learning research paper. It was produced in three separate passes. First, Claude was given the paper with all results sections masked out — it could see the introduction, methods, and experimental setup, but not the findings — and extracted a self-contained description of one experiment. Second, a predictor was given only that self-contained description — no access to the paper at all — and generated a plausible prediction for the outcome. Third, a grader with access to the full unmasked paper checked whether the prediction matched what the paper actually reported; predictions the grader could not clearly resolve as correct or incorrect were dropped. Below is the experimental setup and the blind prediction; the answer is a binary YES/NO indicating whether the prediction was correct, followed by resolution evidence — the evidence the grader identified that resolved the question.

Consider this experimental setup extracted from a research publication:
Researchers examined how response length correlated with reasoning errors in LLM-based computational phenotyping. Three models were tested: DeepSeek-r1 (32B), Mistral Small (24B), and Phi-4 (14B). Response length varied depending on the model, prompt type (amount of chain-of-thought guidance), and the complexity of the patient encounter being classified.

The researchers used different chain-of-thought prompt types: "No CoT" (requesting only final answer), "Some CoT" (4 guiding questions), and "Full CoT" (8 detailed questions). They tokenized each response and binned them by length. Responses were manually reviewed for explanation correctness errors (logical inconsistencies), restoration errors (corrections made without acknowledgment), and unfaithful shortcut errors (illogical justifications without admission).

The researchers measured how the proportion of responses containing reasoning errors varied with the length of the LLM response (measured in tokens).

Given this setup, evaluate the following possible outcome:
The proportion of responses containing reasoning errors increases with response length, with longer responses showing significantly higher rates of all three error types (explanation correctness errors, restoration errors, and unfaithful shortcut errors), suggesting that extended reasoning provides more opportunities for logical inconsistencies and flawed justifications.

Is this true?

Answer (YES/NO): NO